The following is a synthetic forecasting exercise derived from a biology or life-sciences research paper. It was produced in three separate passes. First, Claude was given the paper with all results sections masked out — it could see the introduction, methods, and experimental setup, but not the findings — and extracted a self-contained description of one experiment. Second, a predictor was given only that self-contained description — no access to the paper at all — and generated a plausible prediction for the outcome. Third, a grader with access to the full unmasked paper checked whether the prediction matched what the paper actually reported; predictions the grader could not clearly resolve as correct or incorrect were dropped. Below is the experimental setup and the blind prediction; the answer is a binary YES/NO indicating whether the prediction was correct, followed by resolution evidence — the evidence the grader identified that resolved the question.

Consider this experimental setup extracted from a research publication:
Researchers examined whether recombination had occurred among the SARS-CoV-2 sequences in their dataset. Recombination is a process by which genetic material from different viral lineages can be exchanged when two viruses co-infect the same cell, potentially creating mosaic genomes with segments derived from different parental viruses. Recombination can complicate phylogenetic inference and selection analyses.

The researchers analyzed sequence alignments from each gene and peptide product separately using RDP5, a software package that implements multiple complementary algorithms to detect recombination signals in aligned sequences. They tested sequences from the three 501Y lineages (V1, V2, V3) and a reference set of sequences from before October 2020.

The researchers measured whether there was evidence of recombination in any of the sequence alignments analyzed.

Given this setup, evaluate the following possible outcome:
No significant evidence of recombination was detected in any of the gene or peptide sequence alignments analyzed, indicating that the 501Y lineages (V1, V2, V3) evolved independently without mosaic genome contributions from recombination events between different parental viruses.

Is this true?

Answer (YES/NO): YES